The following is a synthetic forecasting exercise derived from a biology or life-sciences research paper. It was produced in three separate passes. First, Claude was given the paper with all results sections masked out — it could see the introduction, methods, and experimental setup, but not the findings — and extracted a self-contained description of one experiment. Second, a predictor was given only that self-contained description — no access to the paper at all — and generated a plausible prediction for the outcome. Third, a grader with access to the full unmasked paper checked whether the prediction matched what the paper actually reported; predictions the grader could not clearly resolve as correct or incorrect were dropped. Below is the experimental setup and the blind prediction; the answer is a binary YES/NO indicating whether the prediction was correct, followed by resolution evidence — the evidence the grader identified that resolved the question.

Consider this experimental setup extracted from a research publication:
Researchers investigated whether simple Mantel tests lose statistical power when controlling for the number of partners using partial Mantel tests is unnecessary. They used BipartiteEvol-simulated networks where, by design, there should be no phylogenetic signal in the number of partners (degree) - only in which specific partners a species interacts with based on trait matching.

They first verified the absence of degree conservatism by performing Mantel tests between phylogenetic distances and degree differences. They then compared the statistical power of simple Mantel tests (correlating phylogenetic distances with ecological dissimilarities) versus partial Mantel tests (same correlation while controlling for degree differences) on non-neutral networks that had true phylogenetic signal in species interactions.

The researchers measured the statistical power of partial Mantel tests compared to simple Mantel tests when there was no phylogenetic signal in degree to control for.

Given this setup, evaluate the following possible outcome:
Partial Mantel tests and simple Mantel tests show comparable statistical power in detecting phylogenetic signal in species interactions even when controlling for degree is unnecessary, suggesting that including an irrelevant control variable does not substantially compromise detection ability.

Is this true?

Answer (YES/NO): YES